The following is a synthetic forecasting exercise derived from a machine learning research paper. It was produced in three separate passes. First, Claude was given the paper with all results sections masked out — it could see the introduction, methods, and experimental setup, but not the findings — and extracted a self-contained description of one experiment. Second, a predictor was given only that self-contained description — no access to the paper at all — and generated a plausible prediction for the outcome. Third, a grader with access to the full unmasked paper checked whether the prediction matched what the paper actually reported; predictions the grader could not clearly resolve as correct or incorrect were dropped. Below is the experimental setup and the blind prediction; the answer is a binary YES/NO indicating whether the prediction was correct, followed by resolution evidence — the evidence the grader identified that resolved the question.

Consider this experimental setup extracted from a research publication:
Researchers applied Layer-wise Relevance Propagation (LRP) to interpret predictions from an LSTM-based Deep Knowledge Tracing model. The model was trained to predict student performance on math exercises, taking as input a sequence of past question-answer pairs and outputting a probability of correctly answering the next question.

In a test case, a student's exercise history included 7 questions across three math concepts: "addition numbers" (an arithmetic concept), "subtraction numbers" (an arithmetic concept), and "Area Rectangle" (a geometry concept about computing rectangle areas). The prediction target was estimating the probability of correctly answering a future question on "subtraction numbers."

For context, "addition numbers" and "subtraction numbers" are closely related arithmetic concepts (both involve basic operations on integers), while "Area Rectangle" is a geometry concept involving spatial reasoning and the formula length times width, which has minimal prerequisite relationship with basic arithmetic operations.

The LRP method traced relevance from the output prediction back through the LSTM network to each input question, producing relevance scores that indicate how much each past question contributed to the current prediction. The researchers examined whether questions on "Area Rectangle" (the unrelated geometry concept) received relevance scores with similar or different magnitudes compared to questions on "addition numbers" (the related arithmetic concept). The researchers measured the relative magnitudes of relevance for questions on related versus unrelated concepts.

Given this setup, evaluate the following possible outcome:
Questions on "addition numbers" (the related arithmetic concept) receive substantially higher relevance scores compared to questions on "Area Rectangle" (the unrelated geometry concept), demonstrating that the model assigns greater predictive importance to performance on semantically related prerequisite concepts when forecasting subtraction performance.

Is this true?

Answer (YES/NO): YES